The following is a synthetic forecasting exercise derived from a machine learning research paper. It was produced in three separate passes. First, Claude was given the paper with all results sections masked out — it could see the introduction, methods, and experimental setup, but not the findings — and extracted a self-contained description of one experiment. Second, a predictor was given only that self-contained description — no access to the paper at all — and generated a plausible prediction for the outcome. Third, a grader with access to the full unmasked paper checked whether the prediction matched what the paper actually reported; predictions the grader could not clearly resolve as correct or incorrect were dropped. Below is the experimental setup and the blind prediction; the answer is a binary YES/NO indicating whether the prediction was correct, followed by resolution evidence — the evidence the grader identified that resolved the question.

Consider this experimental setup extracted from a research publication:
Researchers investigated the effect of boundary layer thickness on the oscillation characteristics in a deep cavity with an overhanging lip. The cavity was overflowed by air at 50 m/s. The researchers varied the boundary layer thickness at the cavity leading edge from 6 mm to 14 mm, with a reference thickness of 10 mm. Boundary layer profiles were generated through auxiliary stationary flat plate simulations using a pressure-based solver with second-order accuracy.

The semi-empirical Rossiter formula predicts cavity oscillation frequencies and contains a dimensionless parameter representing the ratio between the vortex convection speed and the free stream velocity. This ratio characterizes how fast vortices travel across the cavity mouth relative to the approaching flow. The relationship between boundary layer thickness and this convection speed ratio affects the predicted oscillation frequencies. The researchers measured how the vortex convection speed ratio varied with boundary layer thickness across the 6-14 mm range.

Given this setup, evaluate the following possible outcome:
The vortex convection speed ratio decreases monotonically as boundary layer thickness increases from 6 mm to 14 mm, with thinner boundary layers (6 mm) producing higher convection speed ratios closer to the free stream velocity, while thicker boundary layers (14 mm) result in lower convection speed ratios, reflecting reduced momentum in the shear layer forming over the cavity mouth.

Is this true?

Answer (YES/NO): YES